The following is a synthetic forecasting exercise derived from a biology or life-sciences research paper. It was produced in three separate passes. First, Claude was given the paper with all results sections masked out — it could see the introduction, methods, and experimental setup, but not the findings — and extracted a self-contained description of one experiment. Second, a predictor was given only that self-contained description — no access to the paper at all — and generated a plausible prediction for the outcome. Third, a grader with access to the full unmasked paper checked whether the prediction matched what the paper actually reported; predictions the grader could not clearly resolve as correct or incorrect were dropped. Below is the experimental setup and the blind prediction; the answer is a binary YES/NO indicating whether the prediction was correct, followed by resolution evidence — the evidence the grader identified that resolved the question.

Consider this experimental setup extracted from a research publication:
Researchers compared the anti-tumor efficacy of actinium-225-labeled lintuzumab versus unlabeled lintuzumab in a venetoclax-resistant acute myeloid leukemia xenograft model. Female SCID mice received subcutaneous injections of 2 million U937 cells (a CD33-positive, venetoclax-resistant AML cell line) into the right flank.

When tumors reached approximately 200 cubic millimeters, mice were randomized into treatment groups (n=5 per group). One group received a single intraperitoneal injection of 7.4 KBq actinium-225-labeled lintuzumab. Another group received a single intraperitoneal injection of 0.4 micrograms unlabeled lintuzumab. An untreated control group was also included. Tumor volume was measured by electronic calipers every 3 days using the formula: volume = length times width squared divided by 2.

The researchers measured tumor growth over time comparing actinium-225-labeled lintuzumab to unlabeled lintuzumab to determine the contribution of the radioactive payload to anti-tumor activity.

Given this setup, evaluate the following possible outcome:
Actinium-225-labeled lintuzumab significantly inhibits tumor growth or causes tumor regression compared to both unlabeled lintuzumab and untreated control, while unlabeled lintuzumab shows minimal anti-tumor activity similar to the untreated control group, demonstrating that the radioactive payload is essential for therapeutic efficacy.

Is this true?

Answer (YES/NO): YES